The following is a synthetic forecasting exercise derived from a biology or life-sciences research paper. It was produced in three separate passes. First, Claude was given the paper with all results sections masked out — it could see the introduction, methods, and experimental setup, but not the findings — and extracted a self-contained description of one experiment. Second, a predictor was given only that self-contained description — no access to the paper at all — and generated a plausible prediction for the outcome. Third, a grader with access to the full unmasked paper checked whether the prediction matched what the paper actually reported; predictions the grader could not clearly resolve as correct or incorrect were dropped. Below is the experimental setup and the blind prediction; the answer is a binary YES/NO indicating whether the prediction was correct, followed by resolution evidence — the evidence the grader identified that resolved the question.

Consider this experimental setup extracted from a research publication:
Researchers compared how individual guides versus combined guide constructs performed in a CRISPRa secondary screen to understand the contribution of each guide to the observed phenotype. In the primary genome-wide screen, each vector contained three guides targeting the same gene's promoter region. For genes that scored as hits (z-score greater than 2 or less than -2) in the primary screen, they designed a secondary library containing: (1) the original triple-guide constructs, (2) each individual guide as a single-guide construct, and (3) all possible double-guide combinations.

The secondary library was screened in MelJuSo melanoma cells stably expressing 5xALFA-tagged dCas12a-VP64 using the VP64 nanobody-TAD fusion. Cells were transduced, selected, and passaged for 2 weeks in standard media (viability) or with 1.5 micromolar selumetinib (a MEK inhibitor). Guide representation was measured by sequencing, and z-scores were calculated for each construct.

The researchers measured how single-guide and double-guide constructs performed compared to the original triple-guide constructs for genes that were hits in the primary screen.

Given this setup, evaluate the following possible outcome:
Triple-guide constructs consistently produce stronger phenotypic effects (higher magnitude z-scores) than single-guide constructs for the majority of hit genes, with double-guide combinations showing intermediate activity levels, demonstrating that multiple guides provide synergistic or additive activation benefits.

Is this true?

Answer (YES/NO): NO